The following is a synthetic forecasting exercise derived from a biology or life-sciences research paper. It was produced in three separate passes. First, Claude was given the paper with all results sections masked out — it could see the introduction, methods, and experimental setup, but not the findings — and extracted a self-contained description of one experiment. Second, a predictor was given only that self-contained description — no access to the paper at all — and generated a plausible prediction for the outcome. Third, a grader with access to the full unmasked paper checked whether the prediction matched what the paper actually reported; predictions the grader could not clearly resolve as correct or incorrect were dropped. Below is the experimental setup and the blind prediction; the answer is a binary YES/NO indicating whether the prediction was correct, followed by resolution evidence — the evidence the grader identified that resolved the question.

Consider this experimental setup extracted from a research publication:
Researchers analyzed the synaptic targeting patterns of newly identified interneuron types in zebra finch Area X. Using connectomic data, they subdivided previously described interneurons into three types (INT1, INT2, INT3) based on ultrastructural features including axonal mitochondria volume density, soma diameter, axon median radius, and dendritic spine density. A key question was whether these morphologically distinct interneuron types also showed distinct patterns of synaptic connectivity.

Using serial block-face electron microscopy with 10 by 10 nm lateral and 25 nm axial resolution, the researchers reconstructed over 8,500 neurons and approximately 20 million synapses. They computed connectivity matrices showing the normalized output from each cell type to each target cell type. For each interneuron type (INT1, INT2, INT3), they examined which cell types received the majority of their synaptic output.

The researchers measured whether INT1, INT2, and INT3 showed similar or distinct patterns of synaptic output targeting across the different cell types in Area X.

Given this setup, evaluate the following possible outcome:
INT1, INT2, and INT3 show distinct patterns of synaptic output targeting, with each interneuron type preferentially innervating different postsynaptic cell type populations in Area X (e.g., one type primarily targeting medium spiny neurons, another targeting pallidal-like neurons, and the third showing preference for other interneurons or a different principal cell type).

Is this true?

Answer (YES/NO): NO